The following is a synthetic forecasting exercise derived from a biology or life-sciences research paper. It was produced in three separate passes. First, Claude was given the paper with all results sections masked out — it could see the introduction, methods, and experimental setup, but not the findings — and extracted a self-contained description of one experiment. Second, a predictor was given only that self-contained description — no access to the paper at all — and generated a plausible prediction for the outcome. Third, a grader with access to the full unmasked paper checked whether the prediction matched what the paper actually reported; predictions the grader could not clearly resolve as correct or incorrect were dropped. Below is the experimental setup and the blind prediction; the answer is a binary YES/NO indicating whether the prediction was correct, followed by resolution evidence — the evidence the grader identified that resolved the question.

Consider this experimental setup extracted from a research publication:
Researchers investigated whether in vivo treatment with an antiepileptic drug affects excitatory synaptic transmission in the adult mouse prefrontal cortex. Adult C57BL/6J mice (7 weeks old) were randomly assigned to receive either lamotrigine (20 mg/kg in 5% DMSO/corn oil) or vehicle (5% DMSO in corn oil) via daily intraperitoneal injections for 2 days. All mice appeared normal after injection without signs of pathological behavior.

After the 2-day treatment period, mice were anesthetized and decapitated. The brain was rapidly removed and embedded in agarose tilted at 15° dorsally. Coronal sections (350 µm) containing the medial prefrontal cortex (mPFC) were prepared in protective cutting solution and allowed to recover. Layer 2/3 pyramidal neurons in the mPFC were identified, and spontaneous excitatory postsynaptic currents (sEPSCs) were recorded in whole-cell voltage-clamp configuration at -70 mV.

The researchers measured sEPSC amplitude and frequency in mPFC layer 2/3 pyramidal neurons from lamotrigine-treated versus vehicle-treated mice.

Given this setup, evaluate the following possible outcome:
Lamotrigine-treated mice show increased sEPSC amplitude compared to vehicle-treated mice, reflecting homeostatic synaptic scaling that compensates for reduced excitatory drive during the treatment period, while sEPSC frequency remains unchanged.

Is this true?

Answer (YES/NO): YES